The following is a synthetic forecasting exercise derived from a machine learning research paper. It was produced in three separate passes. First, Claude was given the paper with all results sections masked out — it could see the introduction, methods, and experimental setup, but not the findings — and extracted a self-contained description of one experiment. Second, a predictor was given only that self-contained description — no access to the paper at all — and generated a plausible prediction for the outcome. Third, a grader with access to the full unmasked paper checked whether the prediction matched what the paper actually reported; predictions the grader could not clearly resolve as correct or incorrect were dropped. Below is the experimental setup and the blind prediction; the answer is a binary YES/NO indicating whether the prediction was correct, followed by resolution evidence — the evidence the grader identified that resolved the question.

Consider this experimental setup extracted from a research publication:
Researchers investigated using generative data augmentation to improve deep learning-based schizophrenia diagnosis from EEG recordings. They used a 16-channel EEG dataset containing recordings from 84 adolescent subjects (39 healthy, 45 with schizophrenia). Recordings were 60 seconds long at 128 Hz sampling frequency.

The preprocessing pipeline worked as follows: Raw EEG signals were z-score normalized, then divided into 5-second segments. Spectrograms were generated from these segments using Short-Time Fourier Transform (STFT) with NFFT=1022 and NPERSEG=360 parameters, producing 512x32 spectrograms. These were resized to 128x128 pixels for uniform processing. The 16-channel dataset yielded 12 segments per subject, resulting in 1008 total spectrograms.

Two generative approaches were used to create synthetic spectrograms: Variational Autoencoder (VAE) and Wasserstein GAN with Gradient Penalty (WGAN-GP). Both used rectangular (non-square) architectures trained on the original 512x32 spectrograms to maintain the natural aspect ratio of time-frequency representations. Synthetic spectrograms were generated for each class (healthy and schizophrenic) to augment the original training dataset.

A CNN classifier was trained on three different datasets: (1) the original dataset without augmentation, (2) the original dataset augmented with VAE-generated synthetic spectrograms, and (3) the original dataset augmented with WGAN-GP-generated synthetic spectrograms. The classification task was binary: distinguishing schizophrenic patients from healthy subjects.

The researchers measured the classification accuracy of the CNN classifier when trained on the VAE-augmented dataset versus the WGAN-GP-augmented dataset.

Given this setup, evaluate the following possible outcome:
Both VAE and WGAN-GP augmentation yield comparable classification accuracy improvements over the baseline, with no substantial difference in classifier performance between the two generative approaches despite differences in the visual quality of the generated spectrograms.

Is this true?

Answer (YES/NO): NO